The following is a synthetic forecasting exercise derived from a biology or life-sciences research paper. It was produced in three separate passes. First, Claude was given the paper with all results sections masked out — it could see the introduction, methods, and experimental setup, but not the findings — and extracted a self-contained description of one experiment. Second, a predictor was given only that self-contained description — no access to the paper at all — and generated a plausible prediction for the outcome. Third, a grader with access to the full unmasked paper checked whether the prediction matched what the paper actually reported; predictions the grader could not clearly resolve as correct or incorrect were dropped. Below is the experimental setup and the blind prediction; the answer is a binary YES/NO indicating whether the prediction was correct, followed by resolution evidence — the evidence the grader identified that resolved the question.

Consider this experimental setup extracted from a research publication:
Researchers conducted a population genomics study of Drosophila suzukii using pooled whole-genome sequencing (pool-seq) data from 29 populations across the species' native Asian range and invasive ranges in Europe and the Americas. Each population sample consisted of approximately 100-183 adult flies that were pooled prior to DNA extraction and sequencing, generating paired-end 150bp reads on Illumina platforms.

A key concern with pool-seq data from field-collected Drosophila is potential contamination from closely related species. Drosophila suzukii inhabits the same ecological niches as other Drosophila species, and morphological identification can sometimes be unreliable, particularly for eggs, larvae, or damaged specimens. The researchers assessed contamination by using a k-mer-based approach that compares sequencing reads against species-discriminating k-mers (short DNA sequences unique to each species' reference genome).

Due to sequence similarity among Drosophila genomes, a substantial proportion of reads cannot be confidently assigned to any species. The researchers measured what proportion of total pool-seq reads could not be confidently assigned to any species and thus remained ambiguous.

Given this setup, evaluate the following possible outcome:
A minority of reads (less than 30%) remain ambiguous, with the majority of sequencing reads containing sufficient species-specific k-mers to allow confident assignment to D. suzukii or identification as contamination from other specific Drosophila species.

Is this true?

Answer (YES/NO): NO